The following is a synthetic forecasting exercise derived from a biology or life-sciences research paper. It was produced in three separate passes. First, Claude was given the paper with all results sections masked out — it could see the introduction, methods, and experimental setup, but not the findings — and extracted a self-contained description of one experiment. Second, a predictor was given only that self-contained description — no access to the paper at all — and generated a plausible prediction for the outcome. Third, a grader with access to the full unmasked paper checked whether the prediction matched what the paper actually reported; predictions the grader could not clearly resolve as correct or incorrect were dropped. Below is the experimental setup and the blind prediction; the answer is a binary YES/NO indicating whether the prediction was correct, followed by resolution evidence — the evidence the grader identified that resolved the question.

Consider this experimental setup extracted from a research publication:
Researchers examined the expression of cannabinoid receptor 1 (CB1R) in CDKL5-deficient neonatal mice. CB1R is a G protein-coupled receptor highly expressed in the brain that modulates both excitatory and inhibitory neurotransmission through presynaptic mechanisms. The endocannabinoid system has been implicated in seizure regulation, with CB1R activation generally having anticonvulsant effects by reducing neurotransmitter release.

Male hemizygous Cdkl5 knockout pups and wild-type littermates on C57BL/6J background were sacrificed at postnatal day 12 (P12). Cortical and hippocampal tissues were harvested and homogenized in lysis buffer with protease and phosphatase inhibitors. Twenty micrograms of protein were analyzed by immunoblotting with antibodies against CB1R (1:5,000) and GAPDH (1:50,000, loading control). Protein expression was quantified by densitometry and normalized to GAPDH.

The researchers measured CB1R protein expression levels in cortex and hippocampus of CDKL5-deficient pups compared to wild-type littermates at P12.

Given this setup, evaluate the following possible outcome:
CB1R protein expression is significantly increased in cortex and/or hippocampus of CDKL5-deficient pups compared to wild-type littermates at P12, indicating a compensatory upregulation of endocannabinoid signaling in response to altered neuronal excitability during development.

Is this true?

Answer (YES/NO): NO